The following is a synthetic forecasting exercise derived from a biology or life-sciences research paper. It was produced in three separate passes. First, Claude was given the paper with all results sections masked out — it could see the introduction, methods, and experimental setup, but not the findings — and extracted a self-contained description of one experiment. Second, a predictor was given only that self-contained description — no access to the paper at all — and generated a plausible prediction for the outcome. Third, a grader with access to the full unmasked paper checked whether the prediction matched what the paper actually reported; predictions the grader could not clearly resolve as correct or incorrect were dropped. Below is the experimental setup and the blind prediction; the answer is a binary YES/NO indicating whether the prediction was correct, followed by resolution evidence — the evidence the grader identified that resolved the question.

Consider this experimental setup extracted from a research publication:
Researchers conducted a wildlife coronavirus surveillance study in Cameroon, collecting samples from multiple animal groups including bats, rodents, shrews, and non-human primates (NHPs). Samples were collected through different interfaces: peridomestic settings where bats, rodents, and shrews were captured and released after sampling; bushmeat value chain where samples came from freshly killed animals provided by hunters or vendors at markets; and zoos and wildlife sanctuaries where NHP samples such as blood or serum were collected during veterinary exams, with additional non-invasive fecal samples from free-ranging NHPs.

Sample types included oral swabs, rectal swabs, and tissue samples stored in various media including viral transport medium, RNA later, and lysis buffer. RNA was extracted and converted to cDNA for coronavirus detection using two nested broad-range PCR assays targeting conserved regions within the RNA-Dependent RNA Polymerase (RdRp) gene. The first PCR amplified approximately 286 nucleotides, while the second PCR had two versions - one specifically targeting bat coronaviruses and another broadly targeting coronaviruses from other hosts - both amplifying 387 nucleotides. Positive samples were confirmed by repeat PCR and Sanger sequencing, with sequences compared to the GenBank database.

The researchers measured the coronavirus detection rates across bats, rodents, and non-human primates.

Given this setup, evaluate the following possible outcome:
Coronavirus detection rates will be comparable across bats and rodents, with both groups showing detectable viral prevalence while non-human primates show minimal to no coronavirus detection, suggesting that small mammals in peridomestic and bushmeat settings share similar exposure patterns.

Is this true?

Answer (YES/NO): NO